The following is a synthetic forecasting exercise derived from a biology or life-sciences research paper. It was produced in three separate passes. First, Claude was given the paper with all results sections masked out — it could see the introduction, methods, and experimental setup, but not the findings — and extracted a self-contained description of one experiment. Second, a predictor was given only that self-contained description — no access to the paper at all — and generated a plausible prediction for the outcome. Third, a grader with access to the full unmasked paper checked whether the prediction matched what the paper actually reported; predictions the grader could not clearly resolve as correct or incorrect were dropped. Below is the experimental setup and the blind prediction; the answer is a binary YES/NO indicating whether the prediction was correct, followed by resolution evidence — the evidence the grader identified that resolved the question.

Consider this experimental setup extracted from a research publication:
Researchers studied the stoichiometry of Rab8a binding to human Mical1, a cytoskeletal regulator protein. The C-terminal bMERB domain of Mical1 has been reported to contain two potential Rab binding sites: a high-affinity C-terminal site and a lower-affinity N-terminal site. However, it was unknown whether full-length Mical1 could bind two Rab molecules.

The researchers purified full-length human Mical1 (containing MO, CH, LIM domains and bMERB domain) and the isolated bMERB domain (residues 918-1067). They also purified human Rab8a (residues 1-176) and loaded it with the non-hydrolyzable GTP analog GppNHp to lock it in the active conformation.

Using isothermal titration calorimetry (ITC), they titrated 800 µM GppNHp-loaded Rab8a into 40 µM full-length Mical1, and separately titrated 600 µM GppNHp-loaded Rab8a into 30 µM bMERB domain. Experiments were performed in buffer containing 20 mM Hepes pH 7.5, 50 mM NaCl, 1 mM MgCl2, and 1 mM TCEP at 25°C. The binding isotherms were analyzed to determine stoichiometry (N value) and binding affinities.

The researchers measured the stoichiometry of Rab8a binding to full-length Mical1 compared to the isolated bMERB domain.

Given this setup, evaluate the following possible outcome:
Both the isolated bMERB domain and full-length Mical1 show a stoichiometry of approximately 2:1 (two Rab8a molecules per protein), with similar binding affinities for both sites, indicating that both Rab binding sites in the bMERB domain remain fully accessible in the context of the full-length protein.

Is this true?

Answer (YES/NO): NO